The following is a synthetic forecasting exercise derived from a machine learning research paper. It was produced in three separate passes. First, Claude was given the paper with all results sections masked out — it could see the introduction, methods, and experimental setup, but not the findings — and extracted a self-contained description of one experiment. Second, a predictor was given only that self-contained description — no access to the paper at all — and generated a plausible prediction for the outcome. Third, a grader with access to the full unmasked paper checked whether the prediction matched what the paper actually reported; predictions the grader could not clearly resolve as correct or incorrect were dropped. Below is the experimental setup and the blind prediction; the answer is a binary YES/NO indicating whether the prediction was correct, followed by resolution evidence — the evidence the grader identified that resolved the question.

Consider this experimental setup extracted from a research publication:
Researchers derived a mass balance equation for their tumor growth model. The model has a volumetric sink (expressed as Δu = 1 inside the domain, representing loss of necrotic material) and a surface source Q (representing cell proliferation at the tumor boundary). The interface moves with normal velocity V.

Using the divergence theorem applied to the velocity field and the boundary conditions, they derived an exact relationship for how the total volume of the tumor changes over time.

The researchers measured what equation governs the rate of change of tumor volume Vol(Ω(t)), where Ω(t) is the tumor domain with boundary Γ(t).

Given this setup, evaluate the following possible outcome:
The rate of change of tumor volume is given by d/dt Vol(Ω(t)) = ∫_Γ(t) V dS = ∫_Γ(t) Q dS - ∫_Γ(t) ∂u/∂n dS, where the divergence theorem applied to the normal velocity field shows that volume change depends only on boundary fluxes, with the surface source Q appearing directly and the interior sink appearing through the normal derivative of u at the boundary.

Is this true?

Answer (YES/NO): YES